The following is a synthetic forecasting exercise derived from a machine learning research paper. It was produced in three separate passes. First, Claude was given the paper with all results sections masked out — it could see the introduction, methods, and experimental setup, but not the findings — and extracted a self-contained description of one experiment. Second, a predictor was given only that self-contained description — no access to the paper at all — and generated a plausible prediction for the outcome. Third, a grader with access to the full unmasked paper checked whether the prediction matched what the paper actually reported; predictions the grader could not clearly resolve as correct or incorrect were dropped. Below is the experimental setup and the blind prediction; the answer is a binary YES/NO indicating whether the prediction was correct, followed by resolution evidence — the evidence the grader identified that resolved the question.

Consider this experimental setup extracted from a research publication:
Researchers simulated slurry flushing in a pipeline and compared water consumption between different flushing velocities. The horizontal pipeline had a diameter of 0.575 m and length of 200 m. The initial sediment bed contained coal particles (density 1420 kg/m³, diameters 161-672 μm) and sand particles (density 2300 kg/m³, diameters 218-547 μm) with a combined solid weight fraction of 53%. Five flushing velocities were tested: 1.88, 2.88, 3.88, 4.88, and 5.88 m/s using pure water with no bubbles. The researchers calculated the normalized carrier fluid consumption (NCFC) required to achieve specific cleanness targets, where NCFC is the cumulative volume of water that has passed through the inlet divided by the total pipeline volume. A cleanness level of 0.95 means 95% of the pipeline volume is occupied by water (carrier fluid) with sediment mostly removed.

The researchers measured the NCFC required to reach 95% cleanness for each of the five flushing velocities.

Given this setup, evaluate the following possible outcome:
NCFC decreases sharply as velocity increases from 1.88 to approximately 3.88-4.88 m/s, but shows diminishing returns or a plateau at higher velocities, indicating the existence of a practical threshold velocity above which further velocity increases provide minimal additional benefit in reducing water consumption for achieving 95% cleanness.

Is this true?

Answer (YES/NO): NO